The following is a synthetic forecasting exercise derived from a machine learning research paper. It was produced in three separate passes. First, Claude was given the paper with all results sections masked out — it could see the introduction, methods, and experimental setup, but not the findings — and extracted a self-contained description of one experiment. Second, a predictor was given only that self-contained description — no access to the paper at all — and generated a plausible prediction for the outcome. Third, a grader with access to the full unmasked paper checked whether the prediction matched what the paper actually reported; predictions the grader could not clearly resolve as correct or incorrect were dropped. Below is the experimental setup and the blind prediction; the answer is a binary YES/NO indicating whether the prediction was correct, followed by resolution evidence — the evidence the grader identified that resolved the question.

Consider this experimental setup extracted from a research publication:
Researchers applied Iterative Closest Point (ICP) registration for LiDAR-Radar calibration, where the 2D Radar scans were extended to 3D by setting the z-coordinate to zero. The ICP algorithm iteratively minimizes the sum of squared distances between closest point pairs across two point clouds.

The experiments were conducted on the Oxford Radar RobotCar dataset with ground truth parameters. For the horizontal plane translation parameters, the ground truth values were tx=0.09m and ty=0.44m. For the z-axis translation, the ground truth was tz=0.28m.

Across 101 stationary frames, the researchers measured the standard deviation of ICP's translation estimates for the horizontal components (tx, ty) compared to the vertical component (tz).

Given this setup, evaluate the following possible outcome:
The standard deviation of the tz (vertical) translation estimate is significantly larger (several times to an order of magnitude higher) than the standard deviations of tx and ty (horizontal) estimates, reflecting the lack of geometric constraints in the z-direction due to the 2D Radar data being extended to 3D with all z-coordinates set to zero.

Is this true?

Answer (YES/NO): NO